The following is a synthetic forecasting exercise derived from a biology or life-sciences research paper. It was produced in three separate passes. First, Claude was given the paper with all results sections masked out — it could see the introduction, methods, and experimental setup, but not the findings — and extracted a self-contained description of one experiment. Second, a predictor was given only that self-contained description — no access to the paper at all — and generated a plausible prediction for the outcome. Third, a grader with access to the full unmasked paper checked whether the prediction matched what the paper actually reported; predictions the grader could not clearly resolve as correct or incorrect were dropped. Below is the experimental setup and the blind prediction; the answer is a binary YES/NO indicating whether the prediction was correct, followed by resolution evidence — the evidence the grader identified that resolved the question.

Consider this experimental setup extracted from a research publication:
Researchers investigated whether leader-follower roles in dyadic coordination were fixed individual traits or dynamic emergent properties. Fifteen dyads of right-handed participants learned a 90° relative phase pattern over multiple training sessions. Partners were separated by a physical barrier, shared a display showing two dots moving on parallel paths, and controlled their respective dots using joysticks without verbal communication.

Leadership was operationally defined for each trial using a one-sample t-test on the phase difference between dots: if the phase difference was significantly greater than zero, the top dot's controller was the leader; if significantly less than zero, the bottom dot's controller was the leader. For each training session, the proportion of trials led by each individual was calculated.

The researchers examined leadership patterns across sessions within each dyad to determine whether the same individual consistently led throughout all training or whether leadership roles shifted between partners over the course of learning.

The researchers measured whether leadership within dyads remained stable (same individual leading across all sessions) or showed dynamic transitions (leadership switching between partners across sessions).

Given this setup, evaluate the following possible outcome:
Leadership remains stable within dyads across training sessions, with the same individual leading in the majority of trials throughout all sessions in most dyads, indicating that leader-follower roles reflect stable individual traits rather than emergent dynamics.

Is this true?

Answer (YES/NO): NO